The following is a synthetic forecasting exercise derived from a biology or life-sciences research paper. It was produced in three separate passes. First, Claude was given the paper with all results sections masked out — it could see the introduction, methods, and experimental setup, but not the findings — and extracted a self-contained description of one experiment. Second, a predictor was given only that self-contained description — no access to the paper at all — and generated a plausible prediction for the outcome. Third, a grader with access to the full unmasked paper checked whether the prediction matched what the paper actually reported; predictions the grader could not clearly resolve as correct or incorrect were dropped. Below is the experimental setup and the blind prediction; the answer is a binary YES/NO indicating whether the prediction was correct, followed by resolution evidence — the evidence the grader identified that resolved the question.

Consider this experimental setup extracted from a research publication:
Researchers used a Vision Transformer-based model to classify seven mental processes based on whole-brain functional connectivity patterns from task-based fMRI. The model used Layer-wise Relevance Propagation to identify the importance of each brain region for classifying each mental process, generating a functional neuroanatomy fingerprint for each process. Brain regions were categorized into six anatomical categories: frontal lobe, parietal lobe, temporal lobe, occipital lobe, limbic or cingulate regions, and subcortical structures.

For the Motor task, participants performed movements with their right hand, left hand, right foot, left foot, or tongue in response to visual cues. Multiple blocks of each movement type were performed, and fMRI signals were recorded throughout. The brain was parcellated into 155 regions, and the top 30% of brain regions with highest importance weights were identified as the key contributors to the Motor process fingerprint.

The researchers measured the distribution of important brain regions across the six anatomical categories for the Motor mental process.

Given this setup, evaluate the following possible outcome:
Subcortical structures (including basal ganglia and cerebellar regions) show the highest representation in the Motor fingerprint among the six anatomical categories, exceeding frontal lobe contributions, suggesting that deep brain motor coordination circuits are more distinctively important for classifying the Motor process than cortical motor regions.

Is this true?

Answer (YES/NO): NO